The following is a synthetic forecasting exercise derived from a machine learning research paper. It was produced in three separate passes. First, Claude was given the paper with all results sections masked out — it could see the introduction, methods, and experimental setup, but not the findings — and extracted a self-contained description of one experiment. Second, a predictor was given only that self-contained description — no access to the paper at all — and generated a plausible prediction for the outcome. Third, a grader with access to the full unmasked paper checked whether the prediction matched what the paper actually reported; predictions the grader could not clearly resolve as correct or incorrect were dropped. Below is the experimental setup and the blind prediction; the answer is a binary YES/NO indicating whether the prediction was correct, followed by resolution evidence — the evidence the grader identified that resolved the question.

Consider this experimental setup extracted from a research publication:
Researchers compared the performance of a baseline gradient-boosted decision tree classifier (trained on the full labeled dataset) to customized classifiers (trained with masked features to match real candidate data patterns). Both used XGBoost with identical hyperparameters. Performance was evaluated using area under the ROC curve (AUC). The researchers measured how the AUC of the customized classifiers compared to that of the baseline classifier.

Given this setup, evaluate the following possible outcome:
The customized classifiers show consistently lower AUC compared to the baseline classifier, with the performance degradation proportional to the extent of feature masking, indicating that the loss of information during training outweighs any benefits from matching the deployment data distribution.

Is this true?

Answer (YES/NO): NO